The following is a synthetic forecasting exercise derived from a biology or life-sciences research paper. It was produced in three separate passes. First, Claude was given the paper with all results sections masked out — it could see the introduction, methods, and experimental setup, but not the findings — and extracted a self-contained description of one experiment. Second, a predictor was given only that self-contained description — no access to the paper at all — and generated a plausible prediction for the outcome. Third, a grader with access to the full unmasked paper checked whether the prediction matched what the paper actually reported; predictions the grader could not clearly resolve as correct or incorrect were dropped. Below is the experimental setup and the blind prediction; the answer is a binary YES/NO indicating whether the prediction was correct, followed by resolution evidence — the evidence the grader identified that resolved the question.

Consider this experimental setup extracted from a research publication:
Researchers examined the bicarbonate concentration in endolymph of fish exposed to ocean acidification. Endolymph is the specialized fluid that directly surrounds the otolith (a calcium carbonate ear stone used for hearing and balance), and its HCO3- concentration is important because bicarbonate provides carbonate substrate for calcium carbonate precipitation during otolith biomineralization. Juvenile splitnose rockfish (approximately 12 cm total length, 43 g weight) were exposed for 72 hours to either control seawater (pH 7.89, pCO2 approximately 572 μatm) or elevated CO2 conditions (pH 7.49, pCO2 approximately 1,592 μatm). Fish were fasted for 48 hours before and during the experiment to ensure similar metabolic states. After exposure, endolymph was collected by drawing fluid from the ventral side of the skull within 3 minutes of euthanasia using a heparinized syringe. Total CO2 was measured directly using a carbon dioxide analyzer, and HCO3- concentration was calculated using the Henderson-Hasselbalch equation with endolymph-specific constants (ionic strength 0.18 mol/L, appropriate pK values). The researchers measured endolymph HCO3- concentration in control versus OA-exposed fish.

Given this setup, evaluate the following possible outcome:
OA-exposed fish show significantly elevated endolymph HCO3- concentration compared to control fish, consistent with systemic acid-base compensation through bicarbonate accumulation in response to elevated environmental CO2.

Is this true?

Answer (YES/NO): YES